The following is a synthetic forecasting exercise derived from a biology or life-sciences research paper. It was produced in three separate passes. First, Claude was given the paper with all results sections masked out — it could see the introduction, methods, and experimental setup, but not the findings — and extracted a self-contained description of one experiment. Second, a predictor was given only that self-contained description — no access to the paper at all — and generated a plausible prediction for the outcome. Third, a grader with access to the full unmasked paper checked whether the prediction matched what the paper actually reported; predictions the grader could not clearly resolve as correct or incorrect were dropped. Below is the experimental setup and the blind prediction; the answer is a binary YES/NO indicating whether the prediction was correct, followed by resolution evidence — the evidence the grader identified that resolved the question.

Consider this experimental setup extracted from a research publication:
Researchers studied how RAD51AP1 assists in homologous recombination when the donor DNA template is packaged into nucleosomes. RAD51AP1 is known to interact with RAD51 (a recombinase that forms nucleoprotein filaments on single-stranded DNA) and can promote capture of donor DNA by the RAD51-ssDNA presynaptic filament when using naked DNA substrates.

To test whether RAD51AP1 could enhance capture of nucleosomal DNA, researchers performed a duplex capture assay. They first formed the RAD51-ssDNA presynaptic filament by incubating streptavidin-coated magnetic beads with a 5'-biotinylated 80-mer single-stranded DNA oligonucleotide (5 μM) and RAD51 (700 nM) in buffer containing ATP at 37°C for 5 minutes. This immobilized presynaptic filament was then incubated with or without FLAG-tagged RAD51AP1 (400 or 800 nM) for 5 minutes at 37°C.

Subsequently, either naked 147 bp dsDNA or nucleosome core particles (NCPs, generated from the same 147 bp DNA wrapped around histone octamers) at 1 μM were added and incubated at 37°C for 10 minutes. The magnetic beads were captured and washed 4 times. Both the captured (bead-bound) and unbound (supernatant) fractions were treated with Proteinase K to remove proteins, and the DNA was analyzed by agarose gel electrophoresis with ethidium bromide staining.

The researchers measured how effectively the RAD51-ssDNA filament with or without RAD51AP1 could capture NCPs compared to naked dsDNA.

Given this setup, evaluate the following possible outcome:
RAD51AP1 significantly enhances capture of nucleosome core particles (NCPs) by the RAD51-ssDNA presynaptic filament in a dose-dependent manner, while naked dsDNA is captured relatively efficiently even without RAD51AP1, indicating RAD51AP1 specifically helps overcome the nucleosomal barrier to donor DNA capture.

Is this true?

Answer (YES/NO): NO